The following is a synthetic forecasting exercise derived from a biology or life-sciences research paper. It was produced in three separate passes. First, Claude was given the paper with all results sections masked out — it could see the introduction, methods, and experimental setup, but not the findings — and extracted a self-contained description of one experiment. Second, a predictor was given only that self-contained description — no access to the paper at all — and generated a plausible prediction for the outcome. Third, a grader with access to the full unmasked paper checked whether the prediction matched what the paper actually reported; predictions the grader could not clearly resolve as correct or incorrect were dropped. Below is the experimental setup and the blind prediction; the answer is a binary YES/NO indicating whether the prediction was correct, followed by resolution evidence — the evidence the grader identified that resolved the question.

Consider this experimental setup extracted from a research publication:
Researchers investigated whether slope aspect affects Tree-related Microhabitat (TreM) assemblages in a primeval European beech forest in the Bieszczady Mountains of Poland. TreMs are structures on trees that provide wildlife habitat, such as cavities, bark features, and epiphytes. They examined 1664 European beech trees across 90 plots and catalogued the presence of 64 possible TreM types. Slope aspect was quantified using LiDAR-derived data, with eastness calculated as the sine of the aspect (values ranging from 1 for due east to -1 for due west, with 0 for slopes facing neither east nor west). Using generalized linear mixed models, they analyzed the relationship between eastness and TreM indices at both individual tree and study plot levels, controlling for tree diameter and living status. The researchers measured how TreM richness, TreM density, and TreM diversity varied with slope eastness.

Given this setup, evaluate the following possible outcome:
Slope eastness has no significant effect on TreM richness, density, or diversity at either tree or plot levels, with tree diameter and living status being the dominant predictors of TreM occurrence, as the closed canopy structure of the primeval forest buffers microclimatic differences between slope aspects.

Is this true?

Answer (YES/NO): NO